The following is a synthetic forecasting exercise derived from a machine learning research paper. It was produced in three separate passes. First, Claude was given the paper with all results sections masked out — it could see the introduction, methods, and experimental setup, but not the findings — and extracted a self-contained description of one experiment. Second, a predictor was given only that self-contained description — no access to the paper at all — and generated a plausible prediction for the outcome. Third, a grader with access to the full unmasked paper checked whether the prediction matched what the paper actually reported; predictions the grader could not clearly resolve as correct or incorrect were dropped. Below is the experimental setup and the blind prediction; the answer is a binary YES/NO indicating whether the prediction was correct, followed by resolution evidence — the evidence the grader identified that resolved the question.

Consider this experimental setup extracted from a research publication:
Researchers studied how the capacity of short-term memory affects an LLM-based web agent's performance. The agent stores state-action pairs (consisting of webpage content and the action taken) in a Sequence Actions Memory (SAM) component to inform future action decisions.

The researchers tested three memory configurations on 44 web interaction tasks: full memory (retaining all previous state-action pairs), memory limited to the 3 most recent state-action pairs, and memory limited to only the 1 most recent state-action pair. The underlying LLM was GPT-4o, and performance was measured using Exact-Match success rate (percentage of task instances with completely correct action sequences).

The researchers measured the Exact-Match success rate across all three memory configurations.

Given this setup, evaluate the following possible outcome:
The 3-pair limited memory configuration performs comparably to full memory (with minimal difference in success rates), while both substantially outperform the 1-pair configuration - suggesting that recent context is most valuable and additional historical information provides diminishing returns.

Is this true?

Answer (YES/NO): NO